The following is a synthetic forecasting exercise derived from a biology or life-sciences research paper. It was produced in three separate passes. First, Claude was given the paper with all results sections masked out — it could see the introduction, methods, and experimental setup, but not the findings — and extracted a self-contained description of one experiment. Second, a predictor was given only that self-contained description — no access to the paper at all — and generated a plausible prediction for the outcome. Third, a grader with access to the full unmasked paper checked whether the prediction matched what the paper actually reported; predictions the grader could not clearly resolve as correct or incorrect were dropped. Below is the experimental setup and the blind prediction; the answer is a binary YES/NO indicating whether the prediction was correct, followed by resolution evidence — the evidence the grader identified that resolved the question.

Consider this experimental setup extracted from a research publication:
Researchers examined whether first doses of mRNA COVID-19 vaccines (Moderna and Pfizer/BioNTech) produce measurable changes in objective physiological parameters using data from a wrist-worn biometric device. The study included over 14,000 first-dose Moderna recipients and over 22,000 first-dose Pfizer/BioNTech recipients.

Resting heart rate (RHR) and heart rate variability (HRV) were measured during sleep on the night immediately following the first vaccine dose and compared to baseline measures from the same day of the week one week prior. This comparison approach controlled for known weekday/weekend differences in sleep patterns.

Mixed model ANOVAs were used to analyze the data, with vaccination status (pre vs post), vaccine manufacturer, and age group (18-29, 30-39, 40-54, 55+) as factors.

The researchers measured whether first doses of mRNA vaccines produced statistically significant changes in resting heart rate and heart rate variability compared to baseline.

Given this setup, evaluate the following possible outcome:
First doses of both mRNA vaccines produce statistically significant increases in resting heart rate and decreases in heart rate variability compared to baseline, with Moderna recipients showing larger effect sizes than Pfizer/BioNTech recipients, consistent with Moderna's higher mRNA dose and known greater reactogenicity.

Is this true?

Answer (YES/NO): YES